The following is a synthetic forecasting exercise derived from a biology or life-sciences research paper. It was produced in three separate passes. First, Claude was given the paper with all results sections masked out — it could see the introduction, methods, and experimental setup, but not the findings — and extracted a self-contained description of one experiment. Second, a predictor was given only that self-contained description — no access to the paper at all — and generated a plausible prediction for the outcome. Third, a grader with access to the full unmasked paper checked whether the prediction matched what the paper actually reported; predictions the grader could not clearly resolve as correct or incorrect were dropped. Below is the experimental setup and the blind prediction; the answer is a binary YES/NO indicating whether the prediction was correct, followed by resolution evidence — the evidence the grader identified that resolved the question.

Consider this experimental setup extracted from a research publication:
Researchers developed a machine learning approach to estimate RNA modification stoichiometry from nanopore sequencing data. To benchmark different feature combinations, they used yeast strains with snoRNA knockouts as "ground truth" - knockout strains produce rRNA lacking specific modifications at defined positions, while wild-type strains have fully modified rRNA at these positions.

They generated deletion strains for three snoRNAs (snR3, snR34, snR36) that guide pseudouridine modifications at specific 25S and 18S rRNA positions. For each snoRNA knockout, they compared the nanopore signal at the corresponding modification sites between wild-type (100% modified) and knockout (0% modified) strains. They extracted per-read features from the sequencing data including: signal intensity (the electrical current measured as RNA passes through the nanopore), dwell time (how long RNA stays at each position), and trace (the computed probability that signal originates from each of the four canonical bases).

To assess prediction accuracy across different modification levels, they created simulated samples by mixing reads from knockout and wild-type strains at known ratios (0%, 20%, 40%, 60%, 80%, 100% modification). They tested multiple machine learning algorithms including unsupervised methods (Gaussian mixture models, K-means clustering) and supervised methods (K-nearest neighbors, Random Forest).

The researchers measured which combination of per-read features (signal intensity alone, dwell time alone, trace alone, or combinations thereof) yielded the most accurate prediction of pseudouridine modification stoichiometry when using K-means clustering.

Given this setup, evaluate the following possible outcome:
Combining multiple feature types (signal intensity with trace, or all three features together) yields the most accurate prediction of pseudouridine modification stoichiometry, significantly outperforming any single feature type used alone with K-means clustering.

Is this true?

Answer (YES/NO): NO